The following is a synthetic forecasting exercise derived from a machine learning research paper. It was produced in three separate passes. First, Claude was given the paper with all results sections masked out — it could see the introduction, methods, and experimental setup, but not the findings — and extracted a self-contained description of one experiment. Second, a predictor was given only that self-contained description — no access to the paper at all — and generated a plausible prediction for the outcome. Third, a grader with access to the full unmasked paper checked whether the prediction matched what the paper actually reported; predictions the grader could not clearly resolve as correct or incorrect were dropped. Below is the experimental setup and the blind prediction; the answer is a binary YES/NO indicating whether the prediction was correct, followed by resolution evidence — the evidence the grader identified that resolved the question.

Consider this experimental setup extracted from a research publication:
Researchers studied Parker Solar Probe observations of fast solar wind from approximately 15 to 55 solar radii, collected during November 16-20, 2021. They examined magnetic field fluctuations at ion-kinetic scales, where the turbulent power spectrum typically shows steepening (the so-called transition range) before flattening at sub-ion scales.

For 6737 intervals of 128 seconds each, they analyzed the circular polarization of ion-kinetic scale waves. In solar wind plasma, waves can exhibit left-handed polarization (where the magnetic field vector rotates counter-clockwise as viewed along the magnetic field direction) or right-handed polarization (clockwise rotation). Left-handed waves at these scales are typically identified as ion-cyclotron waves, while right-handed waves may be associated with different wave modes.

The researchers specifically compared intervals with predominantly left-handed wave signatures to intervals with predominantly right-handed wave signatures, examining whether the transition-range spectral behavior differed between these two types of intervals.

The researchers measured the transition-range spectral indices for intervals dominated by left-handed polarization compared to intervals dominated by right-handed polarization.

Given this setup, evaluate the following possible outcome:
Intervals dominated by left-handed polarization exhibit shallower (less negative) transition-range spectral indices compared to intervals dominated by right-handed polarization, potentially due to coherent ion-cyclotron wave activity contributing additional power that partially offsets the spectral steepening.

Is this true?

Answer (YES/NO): NO